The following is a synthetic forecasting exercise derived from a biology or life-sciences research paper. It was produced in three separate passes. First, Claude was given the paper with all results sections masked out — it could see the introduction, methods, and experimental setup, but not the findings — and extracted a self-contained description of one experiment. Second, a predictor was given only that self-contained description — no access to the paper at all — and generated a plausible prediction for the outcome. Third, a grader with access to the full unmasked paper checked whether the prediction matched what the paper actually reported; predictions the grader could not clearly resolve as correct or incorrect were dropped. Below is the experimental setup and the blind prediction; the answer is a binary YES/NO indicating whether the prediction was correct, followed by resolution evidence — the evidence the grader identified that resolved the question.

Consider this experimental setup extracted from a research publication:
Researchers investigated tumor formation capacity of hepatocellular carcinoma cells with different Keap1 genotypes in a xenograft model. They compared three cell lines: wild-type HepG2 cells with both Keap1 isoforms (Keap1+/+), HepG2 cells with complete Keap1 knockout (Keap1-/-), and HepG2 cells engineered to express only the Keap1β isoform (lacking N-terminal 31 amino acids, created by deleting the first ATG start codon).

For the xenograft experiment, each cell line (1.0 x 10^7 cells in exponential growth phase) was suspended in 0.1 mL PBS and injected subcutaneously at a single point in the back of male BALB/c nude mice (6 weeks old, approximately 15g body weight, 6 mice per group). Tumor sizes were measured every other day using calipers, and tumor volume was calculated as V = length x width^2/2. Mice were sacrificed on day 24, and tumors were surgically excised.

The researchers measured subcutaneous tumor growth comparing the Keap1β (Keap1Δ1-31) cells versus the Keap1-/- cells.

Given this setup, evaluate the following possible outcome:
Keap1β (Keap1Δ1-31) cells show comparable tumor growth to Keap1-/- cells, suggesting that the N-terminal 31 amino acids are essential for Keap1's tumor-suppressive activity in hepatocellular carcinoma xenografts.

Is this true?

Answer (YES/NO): NO